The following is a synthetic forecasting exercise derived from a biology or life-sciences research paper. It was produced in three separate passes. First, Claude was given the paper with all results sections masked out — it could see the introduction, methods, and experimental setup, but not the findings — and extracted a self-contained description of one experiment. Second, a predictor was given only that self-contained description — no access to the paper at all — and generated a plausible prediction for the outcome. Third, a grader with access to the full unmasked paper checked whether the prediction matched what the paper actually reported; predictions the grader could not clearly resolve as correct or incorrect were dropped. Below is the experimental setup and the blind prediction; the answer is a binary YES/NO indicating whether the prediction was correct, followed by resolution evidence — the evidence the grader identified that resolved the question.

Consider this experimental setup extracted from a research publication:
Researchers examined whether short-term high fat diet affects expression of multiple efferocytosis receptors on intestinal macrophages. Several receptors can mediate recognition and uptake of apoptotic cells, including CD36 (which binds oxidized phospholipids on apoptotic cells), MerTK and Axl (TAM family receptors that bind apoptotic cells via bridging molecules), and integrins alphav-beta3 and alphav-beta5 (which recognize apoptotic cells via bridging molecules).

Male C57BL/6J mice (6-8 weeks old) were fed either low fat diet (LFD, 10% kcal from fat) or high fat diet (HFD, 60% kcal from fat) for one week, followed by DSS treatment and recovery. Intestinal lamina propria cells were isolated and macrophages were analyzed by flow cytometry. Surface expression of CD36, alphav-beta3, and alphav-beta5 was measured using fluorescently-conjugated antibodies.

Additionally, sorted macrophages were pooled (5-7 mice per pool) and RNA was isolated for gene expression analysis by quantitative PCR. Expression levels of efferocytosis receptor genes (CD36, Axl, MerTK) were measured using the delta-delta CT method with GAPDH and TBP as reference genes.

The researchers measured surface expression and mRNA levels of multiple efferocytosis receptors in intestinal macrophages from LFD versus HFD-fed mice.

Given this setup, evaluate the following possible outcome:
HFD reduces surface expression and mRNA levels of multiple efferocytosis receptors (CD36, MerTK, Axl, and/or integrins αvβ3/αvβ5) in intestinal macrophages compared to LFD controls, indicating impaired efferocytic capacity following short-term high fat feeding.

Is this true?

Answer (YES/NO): NO